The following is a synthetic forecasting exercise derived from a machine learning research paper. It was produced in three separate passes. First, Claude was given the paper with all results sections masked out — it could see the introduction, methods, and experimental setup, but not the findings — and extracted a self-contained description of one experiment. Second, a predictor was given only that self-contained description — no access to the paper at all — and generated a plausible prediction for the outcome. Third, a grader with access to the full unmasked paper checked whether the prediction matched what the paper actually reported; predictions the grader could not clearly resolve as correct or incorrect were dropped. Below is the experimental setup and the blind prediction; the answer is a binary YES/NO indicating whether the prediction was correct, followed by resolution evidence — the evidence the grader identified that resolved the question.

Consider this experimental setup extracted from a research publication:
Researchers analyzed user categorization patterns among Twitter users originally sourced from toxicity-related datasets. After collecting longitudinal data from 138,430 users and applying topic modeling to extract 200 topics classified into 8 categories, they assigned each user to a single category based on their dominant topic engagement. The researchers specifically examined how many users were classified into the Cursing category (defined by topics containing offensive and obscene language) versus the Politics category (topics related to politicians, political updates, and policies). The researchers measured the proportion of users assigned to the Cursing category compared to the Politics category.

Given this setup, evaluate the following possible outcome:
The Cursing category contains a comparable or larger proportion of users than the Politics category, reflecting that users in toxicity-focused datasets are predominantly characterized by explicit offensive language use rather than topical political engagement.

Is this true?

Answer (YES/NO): NO